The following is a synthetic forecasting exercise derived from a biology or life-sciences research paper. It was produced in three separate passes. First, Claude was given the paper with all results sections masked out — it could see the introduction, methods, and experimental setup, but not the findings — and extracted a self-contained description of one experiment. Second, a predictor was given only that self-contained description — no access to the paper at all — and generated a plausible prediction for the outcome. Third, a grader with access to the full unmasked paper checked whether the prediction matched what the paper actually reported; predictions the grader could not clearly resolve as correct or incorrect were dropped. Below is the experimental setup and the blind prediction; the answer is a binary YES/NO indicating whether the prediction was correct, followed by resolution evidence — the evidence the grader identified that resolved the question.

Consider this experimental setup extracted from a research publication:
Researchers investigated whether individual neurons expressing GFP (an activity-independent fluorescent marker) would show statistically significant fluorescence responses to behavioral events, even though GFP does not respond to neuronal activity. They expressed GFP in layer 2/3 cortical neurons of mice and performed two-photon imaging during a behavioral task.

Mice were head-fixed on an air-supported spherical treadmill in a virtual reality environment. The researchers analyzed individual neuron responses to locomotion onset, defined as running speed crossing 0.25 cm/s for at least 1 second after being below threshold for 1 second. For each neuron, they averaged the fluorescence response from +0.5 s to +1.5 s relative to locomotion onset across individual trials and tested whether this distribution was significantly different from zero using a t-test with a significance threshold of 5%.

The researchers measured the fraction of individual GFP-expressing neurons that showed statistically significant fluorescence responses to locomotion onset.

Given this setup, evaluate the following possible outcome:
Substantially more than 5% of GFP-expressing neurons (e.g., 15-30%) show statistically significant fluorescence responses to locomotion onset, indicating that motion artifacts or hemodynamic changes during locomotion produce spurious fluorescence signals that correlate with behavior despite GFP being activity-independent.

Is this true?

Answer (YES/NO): YES